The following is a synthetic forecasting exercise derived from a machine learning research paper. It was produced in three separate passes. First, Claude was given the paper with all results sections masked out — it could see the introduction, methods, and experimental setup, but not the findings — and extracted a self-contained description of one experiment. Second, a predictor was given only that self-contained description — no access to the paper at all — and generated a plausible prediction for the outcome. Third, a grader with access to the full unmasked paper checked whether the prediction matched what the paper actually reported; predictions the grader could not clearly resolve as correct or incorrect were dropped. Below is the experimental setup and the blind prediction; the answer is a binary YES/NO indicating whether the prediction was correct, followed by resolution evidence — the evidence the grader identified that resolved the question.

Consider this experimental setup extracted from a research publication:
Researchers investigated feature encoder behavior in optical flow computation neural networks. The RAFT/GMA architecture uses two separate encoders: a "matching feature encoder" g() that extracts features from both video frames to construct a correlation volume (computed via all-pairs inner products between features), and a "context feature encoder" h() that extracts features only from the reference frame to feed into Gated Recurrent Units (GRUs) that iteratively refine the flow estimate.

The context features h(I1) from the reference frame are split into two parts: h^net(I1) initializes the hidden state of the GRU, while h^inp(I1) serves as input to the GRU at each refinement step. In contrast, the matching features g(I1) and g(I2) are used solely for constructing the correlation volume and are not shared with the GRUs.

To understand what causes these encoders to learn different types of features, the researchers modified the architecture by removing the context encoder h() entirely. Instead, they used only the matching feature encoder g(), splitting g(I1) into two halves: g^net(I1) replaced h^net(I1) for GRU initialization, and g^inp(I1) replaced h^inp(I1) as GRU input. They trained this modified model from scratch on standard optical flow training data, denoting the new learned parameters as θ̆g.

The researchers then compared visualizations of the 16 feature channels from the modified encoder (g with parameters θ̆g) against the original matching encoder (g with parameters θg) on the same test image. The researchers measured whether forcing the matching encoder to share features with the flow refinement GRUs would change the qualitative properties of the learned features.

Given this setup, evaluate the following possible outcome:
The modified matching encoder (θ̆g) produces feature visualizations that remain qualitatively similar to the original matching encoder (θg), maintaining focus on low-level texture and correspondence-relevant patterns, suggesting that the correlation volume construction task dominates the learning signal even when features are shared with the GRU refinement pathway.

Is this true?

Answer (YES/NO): NO